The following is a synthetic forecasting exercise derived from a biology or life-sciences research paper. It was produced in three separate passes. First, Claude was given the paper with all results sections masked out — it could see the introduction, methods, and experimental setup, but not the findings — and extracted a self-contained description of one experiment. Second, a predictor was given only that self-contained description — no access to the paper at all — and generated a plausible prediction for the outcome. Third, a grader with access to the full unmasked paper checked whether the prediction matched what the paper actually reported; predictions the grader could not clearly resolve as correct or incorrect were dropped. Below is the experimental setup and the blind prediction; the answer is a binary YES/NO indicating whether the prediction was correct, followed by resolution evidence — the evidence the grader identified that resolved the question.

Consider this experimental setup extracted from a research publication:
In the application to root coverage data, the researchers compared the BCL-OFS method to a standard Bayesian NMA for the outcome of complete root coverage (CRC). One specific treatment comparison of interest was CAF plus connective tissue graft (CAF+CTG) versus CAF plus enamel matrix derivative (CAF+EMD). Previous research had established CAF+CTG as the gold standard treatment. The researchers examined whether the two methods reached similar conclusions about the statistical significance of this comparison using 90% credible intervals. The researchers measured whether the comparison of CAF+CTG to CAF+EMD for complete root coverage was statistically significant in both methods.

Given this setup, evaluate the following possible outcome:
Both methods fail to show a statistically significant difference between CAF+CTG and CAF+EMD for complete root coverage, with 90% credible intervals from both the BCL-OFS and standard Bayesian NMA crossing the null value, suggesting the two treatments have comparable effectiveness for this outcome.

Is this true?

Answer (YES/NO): NO